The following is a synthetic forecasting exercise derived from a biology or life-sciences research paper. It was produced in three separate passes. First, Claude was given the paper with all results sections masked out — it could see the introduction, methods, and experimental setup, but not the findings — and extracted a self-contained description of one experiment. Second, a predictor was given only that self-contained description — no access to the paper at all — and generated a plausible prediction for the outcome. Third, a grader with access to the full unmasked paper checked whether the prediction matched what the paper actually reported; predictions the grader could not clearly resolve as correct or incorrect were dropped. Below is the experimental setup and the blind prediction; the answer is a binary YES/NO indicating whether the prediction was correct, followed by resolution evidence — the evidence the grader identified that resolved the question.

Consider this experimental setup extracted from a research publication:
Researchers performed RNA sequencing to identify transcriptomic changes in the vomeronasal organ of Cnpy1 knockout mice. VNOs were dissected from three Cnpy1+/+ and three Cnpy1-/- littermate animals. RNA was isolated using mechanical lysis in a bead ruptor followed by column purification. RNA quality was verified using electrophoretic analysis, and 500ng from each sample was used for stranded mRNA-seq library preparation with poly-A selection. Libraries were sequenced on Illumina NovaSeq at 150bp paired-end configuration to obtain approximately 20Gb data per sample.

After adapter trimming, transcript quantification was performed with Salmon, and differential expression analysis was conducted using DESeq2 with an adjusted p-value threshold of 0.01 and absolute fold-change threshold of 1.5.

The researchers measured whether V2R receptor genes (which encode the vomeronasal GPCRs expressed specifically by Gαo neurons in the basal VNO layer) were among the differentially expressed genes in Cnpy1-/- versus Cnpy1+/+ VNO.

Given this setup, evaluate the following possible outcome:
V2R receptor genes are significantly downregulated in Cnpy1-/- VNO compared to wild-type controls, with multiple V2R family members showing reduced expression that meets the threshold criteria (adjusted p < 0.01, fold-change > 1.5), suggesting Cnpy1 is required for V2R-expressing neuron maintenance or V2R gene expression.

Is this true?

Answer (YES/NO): YES